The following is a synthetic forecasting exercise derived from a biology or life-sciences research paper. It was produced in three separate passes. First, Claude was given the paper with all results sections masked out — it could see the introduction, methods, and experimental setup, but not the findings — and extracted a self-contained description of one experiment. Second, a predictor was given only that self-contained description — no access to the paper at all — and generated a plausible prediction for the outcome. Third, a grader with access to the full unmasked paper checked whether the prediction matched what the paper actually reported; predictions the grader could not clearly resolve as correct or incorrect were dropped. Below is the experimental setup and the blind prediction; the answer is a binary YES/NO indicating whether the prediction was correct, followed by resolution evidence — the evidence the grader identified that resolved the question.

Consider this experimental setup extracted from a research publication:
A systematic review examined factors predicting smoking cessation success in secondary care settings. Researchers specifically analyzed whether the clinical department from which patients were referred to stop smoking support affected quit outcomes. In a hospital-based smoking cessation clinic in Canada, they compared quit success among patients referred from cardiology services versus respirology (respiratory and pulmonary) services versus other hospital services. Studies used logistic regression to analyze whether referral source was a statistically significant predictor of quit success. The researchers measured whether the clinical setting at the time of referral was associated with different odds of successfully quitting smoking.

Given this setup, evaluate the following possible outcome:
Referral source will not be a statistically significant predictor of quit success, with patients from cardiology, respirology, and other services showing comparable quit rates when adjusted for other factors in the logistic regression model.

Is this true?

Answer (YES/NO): YES